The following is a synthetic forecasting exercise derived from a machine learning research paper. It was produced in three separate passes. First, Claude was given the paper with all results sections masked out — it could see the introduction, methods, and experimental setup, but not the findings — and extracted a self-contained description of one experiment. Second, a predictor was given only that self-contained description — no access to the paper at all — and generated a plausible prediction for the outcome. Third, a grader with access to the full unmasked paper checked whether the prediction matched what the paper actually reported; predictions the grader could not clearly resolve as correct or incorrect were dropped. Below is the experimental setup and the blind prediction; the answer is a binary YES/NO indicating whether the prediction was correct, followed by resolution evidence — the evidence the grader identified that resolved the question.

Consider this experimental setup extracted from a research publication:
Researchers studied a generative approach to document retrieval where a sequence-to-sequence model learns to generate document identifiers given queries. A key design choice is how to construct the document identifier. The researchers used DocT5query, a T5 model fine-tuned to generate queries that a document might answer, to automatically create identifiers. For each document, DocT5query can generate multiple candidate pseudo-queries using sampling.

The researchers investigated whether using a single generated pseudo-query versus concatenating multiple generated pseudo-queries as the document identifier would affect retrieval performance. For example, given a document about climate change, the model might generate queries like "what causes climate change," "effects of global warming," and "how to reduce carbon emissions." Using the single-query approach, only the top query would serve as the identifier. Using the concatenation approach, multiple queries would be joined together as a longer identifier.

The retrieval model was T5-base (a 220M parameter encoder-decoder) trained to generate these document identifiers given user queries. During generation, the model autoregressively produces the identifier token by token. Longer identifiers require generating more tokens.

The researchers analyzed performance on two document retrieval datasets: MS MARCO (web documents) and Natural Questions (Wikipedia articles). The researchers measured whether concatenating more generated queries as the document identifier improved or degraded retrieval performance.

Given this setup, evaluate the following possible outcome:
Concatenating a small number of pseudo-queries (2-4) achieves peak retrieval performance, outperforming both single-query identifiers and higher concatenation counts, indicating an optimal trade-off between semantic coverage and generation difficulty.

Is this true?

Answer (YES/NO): NO